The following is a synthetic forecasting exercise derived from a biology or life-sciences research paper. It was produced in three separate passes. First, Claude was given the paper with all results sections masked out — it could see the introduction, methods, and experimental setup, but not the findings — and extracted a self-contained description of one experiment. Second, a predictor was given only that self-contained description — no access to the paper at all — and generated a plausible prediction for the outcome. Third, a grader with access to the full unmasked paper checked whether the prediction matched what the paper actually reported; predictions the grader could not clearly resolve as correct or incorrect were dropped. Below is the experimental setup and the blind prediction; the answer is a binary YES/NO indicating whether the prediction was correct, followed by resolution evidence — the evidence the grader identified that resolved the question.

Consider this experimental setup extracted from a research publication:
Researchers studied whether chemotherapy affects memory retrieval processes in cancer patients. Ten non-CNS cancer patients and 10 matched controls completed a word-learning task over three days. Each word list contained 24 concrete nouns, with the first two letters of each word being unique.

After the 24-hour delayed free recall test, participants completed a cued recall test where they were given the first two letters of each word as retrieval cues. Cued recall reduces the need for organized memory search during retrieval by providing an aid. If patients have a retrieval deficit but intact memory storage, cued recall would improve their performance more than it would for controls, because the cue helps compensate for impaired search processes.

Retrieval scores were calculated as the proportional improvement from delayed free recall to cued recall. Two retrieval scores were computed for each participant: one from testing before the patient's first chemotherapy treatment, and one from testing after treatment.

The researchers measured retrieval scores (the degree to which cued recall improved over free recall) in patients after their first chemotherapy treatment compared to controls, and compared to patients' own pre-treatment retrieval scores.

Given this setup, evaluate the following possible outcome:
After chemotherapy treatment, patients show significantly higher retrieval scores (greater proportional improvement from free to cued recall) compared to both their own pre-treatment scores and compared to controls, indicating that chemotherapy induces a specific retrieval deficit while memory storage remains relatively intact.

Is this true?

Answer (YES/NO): NO